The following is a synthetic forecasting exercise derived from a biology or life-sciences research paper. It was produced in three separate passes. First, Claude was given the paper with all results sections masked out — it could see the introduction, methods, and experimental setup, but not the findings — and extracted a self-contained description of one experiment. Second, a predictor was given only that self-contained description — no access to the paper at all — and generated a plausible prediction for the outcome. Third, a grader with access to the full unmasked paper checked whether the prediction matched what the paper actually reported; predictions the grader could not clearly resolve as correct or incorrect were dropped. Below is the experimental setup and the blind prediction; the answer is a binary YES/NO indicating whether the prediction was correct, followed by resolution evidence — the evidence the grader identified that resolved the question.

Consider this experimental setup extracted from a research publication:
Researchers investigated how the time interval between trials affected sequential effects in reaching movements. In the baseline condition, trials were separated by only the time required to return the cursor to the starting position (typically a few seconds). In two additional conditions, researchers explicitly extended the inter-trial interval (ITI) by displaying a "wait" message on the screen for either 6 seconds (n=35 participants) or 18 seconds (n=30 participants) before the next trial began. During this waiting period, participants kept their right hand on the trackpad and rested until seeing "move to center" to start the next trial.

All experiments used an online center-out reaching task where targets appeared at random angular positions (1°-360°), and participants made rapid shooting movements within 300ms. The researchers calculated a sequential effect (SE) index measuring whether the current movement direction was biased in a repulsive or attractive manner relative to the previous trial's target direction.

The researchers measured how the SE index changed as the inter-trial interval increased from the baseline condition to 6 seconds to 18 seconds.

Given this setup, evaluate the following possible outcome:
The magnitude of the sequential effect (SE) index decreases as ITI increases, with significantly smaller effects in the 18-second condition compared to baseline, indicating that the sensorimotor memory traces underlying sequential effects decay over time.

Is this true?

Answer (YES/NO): YES